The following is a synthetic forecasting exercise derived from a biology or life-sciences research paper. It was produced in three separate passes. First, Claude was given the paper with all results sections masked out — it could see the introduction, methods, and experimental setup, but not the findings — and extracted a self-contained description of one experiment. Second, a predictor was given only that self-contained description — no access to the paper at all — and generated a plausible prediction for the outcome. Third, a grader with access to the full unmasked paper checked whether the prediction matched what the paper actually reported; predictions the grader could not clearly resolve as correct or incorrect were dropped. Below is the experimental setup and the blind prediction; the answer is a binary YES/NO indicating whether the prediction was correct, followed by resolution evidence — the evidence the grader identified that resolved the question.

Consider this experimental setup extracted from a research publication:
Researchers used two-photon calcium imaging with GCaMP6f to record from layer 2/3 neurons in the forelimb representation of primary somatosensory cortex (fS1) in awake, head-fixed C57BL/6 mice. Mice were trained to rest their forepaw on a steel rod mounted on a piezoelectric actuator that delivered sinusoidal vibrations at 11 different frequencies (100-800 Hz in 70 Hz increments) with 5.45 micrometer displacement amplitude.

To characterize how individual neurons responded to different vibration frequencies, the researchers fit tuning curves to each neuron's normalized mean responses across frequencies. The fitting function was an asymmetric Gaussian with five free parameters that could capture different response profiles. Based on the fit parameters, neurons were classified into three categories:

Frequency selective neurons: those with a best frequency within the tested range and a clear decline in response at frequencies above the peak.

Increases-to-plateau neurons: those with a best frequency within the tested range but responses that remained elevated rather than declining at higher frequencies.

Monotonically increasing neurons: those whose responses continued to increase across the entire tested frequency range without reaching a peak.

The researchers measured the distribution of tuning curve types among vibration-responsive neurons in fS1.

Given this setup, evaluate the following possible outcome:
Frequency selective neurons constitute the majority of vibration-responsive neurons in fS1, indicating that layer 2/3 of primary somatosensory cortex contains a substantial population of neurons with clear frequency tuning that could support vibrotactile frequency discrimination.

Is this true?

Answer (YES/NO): NO